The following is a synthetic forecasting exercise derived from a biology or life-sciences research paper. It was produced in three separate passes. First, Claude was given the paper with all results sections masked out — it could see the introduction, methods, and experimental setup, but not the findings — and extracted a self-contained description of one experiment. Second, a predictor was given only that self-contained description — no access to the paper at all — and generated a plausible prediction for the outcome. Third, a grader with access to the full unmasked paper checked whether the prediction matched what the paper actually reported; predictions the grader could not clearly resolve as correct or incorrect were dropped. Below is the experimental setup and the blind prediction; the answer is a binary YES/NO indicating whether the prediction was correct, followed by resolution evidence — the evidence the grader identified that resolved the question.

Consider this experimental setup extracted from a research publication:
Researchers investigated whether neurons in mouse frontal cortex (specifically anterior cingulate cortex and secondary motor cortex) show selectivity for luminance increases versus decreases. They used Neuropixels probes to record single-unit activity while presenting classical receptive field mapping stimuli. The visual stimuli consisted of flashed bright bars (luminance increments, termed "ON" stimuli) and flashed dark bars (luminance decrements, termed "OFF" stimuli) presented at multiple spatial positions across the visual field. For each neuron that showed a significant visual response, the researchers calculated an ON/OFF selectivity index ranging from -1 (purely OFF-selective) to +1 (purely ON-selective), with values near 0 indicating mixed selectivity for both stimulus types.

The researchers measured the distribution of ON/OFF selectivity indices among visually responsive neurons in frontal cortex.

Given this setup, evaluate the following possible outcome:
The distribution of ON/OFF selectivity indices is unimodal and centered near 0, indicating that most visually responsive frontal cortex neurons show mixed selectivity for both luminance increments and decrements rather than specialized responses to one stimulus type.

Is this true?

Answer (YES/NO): NO